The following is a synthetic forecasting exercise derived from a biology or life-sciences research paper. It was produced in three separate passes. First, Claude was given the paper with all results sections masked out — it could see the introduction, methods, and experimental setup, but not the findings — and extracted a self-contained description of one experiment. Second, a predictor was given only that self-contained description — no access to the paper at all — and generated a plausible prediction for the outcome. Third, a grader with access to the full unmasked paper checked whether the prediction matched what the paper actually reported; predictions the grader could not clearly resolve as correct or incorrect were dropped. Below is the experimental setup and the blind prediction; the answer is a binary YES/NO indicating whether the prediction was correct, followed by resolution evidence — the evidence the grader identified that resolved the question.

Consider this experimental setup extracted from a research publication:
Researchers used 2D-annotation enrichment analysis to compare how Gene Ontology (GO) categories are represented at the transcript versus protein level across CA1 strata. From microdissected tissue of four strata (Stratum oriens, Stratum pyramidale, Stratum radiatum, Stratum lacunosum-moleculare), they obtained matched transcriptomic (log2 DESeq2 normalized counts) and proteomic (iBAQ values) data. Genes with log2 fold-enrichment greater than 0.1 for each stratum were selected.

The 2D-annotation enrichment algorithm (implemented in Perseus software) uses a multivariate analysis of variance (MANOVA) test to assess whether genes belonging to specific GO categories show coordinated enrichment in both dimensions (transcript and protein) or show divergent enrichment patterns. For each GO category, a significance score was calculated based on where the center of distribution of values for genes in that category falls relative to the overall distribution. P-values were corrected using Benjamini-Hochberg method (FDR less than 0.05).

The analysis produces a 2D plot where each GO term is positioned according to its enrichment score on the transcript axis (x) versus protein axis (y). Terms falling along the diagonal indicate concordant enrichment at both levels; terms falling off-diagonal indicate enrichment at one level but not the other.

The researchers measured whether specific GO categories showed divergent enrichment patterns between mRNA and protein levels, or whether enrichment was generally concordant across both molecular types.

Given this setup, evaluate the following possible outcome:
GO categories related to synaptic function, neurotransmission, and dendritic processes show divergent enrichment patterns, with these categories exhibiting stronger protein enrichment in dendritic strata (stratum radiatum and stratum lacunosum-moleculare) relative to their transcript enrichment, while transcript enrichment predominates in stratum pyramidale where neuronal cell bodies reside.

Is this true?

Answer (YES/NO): NO